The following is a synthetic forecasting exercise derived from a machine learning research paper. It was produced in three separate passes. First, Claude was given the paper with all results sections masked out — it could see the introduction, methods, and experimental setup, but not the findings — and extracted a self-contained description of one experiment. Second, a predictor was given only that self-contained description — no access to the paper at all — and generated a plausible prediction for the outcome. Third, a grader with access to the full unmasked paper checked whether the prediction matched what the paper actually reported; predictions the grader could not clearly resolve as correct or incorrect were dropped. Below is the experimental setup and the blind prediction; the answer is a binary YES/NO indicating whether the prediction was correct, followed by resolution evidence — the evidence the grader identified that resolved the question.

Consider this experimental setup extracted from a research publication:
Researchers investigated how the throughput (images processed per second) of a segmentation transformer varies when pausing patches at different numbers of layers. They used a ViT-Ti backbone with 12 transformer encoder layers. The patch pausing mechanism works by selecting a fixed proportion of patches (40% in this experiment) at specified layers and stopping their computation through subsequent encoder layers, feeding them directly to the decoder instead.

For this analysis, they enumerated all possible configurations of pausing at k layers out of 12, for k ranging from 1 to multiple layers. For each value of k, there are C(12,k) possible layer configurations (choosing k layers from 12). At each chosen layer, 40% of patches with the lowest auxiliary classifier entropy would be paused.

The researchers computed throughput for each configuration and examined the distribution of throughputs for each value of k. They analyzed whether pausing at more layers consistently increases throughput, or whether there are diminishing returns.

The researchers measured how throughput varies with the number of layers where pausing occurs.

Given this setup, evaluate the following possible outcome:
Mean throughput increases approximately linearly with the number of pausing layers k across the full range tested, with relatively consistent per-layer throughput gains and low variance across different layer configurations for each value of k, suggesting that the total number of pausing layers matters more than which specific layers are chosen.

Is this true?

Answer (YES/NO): NO